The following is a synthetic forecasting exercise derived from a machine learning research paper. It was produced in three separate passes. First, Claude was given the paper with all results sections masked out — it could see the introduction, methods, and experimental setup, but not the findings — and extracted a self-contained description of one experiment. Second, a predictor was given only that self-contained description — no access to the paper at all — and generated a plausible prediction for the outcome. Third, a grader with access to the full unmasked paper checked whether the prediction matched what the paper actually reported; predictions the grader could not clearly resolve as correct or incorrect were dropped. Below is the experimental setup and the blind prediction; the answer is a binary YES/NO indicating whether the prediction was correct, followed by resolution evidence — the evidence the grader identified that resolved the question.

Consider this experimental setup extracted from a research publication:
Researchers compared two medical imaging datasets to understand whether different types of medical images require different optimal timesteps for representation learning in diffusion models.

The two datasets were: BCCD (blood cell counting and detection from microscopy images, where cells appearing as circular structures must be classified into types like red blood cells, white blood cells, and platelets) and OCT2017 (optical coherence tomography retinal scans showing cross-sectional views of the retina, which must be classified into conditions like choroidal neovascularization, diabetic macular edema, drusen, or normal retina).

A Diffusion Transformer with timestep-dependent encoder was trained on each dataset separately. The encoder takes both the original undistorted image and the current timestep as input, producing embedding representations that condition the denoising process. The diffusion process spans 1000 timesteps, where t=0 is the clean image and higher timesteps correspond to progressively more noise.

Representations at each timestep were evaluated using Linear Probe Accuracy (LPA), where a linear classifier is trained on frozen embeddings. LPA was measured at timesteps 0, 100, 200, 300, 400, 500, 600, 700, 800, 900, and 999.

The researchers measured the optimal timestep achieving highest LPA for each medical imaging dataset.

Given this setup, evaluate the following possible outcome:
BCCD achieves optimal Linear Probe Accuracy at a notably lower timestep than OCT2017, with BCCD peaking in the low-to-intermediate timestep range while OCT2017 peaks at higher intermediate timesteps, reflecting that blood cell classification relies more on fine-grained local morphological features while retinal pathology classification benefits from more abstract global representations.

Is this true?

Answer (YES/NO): NO